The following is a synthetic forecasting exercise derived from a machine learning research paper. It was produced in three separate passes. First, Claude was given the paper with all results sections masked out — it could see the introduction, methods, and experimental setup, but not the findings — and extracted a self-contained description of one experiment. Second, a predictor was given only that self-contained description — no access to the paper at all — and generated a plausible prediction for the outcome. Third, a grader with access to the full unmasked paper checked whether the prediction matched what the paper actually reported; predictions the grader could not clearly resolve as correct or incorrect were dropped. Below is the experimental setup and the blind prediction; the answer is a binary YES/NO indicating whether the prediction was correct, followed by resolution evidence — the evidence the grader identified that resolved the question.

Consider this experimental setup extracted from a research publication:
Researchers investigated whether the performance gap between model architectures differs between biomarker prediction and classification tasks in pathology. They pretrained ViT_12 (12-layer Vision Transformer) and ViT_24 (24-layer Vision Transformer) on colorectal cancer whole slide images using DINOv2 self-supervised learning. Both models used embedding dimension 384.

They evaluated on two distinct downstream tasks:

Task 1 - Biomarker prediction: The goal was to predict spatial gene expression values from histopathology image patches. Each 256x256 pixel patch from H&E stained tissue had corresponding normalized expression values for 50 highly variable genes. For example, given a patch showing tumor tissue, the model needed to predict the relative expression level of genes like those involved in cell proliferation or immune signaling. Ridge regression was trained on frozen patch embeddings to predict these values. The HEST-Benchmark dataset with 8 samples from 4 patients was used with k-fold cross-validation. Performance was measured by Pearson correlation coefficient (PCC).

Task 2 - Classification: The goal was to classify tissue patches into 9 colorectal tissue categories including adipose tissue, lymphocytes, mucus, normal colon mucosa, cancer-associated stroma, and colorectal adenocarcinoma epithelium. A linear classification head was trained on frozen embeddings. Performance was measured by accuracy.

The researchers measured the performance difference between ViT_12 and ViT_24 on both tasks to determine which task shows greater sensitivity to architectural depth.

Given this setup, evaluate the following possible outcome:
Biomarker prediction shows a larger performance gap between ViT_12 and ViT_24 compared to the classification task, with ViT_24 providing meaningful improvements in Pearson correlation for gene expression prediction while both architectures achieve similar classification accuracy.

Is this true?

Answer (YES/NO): NO